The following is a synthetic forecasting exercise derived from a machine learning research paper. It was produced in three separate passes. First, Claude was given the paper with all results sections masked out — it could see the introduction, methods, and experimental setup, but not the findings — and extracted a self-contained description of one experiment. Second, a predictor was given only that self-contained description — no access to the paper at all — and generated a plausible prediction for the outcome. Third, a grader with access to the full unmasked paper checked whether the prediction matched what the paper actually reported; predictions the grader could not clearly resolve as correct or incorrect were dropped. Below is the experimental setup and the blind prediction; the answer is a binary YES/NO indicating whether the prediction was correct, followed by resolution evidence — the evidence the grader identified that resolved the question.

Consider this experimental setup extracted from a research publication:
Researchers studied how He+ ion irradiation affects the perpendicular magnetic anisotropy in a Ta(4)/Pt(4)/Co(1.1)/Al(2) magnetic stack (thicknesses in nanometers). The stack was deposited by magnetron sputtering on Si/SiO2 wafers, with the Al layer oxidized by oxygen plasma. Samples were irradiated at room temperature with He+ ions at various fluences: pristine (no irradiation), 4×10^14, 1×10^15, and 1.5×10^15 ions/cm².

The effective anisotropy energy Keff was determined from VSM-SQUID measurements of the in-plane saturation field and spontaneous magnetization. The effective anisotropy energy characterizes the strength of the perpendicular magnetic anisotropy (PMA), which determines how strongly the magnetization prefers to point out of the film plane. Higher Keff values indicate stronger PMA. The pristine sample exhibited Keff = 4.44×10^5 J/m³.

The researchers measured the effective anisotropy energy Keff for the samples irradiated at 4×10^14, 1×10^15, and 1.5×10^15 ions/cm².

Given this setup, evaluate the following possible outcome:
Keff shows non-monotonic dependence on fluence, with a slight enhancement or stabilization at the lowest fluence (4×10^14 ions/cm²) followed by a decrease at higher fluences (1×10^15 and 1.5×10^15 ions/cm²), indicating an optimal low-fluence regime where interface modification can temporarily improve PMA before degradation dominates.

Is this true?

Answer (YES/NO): NO